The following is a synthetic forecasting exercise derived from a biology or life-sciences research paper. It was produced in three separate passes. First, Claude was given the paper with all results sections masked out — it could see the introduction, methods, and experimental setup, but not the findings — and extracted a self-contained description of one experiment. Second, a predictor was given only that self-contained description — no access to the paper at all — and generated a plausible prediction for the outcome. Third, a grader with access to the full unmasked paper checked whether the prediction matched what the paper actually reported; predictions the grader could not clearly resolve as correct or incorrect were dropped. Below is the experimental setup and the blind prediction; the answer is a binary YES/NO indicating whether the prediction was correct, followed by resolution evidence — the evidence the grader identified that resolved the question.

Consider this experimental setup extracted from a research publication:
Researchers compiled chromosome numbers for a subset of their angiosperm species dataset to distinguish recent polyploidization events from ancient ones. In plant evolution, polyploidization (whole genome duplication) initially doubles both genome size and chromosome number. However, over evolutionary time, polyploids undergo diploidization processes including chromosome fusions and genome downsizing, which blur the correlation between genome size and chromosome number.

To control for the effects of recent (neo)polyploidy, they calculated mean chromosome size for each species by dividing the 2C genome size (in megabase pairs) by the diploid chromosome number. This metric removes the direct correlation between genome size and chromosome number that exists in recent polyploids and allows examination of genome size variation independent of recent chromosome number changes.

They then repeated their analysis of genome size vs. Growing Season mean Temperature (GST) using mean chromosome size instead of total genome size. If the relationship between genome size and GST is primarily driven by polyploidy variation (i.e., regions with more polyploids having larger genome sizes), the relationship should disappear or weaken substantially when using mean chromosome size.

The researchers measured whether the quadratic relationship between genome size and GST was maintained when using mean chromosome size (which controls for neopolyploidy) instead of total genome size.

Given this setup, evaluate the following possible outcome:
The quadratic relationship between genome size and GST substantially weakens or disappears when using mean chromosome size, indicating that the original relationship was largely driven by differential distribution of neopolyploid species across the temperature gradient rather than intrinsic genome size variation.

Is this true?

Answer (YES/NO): NO